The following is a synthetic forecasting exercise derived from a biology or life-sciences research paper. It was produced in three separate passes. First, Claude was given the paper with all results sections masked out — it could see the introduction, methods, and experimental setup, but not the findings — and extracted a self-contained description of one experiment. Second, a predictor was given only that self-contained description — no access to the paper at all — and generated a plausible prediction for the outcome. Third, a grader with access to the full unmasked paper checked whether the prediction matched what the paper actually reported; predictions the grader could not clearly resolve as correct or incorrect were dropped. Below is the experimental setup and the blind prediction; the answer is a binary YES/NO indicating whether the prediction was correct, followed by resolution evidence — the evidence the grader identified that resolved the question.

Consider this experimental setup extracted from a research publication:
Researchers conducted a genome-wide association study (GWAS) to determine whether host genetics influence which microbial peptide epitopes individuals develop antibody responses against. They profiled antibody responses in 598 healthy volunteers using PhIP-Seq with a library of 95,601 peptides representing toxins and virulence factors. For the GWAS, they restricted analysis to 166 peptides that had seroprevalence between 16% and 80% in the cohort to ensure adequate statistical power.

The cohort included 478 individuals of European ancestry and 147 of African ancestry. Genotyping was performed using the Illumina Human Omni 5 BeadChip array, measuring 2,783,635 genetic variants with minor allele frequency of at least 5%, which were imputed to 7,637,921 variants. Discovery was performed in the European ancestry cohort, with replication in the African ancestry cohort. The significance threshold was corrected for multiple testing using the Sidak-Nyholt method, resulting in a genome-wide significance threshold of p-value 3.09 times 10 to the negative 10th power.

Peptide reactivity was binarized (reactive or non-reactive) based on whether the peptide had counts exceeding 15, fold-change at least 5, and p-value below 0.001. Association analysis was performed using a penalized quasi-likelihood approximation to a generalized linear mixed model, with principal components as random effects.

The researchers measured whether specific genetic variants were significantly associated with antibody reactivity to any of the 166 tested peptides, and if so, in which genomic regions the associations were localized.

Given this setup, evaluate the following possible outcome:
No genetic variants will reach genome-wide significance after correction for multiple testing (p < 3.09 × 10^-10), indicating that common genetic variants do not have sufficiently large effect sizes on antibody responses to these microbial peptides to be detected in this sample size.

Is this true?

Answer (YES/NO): NO